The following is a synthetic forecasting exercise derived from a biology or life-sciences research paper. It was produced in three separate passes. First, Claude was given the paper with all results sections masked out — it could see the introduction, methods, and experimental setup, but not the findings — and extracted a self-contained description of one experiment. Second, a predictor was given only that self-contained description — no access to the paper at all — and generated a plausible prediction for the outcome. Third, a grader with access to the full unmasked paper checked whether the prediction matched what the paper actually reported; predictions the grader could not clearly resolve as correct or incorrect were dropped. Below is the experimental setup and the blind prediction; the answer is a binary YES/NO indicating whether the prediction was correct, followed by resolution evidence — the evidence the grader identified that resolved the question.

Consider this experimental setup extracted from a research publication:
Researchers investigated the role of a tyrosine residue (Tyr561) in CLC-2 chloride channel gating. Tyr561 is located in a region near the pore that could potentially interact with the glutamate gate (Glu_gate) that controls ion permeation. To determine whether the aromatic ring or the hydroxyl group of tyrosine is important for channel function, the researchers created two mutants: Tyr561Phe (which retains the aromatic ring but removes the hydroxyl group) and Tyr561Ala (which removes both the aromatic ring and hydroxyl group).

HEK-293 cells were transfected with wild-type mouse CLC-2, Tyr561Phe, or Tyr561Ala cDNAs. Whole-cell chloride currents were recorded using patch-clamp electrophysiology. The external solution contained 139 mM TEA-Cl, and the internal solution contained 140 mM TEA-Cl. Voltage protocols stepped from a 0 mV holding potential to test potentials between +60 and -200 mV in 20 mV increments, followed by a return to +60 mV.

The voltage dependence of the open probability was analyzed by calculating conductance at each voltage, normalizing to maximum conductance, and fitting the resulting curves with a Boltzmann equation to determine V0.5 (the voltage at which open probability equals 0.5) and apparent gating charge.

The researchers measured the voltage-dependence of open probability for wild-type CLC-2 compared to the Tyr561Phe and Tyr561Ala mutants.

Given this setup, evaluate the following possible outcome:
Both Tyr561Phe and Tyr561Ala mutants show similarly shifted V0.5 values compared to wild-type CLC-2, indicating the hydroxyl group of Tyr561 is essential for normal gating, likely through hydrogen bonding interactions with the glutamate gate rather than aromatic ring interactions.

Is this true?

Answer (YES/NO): YES